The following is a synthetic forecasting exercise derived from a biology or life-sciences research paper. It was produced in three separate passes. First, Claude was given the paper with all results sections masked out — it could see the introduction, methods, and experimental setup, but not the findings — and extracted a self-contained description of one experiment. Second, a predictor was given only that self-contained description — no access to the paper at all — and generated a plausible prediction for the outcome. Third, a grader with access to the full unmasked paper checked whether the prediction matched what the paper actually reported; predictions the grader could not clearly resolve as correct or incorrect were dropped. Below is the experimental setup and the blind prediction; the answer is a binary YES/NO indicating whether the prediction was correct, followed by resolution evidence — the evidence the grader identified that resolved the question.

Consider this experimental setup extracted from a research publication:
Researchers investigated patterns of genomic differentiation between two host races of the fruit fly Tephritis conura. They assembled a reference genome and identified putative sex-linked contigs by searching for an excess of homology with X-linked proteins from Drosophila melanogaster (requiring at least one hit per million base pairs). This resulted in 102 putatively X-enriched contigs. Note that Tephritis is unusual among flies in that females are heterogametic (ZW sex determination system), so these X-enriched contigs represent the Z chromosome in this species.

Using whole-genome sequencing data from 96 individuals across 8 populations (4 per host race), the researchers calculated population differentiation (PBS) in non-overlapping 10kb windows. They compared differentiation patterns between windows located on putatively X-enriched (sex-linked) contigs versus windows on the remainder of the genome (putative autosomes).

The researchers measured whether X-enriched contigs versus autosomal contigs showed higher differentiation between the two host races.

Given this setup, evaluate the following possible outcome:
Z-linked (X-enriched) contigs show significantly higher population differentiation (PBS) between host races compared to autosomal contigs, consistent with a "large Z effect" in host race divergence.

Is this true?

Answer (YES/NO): YES